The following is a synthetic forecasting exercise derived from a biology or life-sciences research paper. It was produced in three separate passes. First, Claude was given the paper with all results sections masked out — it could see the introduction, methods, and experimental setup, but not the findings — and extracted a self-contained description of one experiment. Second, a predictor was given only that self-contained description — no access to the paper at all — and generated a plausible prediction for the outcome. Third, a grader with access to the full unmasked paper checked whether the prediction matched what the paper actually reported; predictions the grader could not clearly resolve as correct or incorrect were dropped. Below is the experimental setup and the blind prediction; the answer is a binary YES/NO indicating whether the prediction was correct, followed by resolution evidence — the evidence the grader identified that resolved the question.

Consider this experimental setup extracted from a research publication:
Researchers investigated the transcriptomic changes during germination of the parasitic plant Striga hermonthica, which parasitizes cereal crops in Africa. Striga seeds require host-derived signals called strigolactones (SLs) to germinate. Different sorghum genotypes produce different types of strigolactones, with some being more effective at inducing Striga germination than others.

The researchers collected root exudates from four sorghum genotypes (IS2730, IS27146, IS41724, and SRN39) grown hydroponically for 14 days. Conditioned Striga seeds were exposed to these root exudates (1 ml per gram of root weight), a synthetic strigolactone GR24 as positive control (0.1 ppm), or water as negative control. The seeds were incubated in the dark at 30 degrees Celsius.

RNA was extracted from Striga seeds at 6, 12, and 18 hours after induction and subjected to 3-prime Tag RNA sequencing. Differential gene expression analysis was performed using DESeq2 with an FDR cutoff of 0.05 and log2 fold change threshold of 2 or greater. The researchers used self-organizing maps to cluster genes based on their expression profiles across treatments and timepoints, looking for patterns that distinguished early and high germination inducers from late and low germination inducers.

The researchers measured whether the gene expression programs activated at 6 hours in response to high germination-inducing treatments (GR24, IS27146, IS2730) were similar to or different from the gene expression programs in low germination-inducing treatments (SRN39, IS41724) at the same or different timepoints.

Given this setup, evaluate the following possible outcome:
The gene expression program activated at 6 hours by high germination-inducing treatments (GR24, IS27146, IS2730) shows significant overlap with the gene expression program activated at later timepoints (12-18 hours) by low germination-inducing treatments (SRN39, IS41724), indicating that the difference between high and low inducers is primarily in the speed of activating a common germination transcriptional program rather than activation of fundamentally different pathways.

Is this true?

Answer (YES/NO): YES